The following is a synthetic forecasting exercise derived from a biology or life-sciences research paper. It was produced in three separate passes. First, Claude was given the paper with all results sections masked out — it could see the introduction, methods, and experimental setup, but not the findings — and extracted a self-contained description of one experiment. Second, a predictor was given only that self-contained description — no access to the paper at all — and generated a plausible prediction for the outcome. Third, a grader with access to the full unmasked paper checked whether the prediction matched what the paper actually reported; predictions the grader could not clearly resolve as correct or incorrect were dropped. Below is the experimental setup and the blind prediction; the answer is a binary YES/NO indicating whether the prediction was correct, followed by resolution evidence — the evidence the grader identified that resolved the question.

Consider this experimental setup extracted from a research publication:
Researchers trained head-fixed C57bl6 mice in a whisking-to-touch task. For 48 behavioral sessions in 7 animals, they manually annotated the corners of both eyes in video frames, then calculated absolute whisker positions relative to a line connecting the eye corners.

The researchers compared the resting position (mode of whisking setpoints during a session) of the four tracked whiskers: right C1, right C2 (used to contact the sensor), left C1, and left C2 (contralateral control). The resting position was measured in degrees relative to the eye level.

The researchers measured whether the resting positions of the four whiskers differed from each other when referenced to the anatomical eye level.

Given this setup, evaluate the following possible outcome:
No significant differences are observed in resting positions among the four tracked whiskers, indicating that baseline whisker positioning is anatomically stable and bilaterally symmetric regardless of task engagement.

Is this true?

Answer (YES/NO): NO